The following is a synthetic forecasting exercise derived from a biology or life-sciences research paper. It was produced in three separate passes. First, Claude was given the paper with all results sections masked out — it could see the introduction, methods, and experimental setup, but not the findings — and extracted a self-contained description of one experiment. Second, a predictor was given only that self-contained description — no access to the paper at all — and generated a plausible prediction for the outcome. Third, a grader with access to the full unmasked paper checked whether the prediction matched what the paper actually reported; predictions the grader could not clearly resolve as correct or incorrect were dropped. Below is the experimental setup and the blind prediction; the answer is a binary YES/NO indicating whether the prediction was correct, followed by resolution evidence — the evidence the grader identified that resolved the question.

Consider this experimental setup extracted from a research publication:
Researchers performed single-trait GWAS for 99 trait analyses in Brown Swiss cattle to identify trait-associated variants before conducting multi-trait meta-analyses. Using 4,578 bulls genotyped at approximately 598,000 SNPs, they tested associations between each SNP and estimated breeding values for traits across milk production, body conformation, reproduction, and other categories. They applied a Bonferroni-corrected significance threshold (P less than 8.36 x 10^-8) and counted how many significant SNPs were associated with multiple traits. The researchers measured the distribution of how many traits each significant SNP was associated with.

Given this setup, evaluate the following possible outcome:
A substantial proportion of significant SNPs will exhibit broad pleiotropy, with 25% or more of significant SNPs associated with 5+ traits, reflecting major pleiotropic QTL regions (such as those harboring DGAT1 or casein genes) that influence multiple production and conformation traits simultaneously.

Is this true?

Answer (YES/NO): NO